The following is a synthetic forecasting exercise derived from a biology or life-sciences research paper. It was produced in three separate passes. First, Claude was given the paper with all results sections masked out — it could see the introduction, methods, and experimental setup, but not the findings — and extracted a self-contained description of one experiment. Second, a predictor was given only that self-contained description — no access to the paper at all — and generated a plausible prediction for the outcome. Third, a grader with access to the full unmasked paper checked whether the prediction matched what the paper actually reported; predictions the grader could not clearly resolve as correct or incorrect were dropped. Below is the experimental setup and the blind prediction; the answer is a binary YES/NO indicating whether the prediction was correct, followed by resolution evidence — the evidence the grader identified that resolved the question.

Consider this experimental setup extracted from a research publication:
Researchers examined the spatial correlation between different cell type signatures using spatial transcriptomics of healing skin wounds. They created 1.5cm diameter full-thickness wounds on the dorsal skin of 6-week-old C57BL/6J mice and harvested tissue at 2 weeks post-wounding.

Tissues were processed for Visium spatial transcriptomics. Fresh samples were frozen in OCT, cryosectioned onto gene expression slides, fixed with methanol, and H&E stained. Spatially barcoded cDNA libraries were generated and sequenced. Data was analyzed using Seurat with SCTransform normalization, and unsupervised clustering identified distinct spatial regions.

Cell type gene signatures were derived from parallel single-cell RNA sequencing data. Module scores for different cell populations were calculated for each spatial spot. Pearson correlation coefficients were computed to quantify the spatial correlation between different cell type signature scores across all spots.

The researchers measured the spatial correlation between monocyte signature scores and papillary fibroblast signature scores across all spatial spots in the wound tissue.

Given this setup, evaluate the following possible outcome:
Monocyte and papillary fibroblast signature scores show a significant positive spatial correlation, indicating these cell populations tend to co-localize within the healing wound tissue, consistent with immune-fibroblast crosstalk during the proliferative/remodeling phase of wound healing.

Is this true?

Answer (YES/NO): YES